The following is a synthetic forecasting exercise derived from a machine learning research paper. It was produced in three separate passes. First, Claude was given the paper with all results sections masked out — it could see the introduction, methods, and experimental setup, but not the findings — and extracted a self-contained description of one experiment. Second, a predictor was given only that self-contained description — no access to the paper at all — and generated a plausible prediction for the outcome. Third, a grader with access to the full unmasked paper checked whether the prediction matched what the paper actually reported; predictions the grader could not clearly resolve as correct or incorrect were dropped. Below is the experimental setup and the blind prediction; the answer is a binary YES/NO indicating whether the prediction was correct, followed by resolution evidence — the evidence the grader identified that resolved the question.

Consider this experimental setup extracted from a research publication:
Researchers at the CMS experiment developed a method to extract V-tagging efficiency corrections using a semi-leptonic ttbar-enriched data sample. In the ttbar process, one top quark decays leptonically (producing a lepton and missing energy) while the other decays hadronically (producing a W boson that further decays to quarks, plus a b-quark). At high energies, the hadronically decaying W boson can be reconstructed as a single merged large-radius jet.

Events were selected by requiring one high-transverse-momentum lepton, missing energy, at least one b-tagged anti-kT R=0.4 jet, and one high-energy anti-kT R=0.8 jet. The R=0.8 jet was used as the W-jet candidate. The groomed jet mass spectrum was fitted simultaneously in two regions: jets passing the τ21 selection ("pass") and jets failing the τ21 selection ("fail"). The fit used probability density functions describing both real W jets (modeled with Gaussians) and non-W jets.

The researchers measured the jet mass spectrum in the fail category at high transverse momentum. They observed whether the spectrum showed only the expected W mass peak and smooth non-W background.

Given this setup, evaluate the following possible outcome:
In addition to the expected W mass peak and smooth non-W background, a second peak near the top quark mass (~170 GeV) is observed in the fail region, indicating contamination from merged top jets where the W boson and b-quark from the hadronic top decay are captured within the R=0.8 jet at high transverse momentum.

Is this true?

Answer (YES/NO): YES